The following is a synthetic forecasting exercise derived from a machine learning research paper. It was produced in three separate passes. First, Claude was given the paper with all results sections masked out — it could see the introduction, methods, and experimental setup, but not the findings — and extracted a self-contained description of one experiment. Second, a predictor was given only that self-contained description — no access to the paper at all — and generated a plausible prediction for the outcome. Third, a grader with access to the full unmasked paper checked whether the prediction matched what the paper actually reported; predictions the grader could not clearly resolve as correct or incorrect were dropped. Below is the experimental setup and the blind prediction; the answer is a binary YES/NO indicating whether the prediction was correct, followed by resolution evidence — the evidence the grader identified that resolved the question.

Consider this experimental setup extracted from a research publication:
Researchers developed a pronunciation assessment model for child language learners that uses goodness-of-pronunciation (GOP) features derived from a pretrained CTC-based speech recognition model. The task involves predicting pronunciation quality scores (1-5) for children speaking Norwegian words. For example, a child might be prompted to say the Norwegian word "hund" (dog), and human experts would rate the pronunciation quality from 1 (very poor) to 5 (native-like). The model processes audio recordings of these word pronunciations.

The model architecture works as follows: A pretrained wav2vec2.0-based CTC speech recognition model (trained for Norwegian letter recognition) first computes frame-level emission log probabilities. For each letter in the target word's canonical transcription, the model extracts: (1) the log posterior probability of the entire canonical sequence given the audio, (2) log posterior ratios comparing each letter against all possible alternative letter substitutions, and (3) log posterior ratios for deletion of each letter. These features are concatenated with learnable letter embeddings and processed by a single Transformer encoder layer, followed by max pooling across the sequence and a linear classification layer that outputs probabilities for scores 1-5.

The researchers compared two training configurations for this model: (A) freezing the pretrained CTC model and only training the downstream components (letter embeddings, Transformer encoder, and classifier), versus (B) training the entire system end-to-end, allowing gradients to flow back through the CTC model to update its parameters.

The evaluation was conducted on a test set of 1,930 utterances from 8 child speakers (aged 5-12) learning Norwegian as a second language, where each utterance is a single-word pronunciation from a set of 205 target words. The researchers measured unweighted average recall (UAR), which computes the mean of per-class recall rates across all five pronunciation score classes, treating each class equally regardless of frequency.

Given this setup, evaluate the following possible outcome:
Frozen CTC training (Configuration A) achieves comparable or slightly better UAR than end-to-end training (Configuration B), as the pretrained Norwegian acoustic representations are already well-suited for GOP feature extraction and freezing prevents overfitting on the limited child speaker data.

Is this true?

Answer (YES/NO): NO